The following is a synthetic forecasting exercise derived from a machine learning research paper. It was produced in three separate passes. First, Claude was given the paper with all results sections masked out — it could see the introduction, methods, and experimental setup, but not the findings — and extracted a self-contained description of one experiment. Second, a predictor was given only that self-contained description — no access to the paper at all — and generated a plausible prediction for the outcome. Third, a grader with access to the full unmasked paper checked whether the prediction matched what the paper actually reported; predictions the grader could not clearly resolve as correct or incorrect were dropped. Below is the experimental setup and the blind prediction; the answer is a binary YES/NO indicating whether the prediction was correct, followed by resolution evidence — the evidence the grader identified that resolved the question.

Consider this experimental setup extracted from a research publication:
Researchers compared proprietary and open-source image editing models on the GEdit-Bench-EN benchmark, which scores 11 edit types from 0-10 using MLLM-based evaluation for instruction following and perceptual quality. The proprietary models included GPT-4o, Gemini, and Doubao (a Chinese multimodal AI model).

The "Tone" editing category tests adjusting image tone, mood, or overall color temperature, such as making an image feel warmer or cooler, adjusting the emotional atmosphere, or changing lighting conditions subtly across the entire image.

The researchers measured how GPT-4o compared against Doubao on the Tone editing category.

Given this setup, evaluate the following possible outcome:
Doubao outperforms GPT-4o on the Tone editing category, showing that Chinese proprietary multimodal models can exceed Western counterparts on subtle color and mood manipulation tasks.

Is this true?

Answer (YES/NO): NO